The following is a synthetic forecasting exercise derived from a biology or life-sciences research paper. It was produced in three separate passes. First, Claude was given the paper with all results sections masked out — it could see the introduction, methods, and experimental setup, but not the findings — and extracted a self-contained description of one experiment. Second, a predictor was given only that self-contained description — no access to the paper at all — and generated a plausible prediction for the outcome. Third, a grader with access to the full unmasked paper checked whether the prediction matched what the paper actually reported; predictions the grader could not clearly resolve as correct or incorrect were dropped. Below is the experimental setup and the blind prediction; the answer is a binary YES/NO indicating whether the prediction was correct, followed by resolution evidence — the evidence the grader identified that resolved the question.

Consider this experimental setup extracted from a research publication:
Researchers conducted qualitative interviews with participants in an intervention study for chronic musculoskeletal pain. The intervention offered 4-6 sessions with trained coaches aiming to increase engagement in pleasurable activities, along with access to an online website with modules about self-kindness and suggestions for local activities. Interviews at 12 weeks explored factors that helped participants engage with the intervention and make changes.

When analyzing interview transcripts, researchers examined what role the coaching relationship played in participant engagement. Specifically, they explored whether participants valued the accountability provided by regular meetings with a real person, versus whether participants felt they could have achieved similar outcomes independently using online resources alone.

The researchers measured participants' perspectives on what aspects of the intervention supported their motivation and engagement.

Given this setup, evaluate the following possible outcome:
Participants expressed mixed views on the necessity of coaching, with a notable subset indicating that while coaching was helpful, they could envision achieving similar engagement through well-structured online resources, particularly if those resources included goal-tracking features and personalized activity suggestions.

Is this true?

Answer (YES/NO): NO